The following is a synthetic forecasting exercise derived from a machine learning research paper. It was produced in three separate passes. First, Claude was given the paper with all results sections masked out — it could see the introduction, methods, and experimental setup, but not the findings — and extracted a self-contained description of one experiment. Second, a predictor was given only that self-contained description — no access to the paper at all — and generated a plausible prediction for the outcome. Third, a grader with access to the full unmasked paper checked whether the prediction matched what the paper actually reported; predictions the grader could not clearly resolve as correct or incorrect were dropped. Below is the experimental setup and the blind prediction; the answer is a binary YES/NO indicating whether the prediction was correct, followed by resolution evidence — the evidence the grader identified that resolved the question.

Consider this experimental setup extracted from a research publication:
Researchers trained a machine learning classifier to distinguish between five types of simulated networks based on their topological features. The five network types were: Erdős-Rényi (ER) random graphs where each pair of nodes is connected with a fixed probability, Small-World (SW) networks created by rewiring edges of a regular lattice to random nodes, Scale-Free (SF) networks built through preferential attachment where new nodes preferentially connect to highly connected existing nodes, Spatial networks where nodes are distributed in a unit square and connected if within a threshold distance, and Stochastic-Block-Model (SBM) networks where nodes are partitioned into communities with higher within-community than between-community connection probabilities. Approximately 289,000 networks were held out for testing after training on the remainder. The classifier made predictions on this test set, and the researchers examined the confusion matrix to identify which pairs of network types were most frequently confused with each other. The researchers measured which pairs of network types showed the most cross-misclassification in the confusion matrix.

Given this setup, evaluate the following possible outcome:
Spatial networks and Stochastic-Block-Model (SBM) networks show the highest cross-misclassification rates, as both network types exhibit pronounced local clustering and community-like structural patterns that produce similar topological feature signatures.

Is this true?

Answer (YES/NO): NO